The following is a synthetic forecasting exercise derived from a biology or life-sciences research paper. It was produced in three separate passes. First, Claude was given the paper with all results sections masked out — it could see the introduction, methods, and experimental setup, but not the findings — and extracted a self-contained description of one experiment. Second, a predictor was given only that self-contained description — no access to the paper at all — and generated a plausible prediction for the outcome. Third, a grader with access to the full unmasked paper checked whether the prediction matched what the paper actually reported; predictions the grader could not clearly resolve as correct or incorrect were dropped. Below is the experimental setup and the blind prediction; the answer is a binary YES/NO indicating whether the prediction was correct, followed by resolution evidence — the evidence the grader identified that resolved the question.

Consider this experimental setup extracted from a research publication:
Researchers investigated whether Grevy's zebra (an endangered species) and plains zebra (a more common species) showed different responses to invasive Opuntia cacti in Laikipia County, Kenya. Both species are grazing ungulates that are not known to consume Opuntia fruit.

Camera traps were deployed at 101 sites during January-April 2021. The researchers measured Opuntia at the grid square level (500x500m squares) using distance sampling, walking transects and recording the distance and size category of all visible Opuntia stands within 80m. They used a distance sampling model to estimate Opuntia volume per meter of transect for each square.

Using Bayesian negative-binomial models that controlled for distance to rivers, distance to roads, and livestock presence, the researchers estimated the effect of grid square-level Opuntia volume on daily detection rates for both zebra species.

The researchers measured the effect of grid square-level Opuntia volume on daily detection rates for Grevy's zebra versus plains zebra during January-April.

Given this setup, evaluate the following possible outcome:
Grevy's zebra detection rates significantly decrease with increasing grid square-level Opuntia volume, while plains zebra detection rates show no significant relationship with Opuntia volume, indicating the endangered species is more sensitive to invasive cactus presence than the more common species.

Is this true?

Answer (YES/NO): NO